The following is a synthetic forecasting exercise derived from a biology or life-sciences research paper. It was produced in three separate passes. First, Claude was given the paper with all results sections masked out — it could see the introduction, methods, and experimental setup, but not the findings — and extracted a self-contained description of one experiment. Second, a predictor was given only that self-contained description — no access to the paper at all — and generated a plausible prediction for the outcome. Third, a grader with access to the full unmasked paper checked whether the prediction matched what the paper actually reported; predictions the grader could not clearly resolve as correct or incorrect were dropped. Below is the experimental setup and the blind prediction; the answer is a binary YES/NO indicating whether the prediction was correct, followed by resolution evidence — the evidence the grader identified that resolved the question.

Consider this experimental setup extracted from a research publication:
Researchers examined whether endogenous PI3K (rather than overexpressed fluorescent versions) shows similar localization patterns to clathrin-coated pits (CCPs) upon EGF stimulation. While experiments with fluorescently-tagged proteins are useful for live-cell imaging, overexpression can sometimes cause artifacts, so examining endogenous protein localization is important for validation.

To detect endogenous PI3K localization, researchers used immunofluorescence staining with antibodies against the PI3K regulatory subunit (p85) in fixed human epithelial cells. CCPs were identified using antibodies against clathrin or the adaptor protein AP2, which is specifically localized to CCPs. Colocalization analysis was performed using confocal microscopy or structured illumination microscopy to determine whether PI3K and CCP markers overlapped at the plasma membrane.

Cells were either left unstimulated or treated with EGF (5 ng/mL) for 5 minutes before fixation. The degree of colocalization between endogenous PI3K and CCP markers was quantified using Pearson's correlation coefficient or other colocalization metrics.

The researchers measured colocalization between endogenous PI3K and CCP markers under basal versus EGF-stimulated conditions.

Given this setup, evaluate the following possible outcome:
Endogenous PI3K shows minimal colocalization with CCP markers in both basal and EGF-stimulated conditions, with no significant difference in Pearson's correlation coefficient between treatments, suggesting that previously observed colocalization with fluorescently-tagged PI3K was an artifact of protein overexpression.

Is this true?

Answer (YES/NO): NO